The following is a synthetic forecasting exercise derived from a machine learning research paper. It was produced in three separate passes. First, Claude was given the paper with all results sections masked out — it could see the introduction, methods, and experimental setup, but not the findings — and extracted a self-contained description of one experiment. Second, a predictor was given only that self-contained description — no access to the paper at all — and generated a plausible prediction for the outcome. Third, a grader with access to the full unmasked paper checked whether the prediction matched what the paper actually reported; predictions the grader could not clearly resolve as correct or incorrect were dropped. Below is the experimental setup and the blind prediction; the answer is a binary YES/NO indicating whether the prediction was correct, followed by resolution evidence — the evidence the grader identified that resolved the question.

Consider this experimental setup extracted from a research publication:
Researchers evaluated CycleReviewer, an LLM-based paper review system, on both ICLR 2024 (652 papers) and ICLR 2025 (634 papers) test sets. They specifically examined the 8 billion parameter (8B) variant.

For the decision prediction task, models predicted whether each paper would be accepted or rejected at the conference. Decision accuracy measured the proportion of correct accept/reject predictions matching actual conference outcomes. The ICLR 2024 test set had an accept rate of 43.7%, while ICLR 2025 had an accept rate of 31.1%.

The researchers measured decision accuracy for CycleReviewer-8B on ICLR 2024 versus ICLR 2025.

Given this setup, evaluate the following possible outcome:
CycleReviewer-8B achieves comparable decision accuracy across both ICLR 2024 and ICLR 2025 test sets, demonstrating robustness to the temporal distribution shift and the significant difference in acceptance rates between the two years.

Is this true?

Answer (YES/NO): NO